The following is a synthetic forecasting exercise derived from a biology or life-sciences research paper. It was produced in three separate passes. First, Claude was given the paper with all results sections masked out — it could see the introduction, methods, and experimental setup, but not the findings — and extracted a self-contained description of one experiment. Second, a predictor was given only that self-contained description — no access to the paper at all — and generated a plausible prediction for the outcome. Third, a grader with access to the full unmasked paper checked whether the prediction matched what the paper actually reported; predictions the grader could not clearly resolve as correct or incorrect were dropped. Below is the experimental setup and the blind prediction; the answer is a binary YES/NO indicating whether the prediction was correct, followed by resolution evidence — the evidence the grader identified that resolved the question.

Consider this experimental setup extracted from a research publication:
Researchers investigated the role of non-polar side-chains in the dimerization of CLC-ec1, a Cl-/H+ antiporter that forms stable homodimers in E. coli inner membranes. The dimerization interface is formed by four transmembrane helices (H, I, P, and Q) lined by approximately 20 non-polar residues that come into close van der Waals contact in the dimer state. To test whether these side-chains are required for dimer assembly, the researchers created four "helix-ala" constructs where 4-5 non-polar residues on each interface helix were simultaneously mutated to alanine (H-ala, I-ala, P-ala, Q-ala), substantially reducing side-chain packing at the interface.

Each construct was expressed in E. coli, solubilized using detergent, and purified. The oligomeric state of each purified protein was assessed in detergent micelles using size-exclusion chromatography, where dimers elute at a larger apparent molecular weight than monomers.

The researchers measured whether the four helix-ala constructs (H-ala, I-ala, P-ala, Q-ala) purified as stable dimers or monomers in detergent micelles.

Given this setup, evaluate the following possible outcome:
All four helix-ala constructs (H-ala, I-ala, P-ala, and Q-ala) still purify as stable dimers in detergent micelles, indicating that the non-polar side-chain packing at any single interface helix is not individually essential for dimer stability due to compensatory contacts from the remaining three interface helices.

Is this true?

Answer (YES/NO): NO